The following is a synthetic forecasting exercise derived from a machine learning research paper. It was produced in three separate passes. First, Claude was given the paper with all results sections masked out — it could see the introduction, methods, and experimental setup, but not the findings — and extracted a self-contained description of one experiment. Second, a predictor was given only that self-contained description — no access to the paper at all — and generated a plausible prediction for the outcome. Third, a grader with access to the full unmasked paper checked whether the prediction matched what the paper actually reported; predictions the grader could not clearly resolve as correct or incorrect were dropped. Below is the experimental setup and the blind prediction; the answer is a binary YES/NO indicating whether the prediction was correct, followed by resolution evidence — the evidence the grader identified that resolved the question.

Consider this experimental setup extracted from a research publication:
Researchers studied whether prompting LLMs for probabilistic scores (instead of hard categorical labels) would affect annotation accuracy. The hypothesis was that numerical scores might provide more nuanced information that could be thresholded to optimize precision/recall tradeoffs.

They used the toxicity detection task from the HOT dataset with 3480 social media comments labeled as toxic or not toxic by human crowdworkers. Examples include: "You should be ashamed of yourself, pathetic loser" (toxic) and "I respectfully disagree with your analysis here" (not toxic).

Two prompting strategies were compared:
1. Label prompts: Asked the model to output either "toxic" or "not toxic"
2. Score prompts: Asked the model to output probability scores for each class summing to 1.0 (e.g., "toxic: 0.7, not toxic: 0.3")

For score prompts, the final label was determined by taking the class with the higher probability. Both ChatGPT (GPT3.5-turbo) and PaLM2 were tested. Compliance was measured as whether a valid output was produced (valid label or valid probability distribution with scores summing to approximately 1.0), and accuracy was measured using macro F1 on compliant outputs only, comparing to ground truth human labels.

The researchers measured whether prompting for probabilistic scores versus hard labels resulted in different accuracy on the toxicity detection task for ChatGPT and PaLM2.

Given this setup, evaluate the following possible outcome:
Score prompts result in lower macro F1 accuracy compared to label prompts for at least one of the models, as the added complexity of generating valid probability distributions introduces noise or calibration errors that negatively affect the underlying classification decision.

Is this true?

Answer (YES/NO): YES